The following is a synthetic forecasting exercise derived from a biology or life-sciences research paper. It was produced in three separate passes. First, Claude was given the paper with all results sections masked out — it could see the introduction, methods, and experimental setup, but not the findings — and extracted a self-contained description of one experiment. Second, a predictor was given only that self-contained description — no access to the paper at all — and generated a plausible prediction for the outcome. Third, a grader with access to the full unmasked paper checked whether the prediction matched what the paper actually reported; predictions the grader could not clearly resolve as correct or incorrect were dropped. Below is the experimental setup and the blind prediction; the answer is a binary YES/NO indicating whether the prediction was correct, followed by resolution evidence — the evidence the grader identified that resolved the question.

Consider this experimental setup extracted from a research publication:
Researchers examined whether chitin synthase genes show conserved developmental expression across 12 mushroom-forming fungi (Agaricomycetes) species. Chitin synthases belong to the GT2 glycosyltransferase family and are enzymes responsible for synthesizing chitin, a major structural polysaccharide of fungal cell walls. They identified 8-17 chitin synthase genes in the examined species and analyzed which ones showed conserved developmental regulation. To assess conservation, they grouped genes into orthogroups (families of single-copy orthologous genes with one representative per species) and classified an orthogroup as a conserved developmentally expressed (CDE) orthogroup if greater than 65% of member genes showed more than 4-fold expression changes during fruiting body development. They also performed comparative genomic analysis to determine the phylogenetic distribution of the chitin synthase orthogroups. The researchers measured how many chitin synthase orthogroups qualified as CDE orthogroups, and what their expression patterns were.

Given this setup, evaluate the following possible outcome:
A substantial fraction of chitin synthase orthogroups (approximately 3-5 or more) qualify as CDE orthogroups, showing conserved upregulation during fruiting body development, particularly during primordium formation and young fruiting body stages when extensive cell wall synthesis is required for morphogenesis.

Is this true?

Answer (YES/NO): NO